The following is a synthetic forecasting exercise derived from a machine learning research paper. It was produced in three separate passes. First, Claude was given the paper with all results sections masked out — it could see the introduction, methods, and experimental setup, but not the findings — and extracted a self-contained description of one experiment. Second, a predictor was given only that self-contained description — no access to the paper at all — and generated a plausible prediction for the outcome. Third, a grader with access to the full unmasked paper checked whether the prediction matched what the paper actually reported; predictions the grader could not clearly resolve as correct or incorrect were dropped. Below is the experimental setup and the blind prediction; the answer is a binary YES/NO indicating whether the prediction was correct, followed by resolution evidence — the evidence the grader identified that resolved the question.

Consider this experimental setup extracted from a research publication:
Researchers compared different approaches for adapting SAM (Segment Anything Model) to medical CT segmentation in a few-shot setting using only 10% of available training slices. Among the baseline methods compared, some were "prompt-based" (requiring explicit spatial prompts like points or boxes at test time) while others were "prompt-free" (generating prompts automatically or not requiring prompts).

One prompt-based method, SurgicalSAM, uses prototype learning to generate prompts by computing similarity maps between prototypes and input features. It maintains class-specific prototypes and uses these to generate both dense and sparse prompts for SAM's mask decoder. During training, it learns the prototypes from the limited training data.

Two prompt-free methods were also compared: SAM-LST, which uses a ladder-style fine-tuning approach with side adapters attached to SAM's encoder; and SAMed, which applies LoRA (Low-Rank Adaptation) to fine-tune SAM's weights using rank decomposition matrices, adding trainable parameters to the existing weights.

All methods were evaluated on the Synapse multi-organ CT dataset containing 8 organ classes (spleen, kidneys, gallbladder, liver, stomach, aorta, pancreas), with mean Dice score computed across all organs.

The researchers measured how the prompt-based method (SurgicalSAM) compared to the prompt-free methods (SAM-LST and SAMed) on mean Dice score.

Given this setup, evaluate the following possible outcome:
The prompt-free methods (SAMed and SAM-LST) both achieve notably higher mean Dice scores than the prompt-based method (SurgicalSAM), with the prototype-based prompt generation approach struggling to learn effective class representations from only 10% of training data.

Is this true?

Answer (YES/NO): YES